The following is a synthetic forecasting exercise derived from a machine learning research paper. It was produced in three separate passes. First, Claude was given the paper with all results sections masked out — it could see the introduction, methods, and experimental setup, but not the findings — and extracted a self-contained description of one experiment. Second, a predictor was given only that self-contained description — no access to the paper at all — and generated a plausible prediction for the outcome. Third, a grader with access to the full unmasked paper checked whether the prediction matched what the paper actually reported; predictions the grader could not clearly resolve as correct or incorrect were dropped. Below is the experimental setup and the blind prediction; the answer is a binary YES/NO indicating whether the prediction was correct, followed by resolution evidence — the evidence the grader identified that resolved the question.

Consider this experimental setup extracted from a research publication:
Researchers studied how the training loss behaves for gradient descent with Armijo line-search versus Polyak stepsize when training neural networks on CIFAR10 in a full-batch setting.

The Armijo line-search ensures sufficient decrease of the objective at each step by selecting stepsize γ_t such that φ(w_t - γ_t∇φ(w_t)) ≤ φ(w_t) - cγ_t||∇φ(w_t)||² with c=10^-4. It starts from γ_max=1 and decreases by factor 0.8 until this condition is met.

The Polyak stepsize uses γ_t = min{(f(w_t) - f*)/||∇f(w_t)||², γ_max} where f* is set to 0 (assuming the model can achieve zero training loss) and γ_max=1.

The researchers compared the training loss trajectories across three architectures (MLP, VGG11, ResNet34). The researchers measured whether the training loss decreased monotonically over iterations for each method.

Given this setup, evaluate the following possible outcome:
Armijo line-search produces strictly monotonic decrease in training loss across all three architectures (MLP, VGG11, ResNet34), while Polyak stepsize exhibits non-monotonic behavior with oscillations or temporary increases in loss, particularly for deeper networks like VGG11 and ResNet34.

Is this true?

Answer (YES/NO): YES